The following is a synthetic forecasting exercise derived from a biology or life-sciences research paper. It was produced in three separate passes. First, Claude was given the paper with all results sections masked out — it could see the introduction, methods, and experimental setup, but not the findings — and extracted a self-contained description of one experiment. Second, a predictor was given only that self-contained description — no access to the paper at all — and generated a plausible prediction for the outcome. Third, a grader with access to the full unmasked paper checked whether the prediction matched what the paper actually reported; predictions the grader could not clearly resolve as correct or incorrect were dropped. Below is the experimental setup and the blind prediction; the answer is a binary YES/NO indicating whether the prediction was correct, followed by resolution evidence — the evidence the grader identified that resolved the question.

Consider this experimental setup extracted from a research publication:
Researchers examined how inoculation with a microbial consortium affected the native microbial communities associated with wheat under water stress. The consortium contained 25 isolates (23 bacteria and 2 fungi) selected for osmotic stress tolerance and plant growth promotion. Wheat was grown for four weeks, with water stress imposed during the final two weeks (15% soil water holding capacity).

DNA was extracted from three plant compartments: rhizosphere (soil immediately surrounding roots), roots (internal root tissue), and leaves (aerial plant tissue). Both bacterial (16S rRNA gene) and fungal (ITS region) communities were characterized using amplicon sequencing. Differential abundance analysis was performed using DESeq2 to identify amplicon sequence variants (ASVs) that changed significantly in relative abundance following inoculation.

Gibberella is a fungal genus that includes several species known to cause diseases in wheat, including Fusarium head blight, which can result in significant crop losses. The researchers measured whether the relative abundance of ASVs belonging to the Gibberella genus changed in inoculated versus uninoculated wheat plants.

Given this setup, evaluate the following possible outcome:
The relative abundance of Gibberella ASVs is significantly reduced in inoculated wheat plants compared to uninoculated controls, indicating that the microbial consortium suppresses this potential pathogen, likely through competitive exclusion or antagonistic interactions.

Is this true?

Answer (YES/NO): YES